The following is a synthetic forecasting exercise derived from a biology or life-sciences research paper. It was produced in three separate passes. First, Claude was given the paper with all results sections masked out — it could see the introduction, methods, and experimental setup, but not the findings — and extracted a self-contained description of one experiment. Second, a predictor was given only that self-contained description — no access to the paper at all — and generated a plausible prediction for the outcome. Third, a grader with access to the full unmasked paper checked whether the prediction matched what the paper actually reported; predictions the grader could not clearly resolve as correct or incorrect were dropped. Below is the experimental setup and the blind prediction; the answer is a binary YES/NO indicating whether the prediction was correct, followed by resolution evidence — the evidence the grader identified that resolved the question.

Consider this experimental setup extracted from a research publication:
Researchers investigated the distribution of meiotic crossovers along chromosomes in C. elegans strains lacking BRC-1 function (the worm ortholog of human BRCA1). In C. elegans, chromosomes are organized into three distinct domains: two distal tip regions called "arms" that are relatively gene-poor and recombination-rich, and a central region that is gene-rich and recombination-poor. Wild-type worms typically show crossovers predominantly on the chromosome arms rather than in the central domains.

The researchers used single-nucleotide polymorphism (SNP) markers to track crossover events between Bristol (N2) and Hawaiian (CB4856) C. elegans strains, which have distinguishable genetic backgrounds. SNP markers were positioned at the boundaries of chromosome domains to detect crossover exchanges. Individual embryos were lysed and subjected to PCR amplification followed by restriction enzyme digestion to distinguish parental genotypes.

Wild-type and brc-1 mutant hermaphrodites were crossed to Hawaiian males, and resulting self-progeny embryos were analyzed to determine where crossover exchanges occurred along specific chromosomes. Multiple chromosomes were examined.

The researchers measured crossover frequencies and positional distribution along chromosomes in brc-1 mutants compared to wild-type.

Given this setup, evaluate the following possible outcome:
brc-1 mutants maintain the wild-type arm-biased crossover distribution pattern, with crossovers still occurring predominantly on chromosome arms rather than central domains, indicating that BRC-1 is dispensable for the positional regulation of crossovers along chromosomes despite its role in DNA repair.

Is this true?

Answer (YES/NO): NO